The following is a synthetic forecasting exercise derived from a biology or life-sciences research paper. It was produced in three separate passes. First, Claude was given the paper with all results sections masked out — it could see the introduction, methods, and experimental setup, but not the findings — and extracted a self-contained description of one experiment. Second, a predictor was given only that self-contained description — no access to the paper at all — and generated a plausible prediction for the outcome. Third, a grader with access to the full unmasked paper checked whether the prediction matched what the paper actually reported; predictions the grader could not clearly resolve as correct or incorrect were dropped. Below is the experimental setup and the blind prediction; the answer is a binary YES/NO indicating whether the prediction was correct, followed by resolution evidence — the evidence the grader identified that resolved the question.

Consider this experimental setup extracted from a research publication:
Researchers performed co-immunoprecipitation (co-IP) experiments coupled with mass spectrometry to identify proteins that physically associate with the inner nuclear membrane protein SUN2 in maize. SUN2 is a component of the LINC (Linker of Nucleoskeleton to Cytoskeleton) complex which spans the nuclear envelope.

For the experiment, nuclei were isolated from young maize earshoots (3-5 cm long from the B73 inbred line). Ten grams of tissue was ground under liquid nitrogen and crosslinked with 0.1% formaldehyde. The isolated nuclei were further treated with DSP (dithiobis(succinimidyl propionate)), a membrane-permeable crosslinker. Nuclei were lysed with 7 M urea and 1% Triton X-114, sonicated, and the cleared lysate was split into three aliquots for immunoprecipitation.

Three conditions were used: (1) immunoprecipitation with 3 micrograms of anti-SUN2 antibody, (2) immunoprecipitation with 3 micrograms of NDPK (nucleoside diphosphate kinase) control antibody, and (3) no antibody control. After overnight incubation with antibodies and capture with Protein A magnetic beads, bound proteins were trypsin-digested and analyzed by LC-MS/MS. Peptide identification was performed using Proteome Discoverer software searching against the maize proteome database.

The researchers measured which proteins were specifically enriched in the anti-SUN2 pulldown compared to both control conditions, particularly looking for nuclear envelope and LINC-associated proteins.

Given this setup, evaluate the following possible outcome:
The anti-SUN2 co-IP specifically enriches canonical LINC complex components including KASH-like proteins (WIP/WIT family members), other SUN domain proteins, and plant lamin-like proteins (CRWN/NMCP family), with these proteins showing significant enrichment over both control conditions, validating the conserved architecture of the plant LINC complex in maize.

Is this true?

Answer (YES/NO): NO